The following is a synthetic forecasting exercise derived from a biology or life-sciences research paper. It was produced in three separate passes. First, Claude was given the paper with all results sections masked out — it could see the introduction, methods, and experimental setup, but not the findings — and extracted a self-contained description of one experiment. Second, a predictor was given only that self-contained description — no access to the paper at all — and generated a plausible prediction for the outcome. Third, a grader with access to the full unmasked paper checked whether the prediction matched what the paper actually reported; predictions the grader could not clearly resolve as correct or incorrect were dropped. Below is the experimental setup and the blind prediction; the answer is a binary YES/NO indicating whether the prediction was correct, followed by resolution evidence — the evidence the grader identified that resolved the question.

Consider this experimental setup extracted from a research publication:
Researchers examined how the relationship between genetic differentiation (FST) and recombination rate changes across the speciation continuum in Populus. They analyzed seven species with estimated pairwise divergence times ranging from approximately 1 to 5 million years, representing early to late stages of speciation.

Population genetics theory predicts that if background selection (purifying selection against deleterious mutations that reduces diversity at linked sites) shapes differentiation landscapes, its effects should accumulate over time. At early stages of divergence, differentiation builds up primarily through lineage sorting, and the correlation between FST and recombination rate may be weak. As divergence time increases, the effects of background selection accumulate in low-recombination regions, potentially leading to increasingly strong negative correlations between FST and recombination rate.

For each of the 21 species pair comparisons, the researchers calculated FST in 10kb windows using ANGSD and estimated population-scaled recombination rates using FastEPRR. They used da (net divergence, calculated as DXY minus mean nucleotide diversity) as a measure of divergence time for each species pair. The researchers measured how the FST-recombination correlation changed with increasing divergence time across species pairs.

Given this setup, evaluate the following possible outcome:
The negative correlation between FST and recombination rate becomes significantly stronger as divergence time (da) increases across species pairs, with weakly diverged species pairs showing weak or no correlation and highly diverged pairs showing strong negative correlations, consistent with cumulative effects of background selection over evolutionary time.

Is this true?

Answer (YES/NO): YES